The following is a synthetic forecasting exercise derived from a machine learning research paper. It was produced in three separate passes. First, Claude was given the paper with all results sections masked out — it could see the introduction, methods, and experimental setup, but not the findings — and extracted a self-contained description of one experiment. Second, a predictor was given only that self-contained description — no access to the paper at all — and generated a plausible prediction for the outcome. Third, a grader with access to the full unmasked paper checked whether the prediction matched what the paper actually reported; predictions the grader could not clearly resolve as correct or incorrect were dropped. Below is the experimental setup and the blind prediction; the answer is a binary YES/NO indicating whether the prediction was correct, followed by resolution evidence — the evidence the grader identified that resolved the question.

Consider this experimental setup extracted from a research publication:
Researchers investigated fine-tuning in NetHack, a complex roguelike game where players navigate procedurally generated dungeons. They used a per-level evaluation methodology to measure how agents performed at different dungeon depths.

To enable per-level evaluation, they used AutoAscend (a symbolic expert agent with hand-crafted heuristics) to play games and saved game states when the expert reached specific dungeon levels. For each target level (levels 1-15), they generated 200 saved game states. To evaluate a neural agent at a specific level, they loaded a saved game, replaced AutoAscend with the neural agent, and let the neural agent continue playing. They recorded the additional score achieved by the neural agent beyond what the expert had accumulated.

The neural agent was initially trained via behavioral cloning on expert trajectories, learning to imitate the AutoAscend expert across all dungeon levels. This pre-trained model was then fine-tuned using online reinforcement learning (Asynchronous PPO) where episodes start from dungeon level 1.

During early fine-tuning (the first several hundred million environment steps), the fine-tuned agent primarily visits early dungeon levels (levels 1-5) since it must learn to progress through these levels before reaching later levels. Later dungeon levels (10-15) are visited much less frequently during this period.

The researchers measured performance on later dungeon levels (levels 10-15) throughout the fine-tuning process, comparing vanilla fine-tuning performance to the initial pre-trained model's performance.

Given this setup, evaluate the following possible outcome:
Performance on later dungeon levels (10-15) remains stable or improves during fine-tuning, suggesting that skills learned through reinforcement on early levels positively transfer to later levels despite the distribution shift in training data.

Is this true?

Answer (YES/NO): NO